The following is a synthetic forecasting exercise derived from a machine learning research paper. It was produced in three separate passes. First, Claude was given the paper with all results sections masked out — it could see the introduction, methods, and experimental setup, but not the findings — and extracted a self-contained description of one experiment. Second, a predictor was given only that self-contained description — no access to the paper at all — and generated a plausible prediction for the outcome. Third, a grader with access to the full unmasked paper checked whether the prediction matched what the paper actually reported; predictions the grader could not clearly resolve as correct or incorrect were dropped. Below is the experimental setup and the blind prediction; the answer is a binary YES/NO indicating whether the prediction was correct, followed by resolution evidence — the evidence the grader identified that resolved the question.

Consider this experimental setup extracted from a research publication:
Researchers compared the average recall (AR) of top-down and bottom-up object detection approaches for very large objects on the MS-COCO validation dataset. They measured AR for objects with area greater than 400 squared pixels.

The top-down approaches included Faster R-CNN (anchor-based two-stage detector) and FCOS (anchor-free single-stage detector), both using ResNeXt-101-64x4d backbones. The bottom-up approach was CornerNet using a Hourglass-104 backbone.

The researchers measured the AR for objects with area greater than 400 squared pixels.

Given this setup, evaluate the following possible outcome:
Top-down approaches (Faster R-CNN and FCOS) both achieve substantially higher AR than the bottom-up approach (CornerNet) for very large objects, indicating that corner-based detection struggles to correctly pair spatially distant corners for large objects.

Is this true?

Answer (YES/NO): NO